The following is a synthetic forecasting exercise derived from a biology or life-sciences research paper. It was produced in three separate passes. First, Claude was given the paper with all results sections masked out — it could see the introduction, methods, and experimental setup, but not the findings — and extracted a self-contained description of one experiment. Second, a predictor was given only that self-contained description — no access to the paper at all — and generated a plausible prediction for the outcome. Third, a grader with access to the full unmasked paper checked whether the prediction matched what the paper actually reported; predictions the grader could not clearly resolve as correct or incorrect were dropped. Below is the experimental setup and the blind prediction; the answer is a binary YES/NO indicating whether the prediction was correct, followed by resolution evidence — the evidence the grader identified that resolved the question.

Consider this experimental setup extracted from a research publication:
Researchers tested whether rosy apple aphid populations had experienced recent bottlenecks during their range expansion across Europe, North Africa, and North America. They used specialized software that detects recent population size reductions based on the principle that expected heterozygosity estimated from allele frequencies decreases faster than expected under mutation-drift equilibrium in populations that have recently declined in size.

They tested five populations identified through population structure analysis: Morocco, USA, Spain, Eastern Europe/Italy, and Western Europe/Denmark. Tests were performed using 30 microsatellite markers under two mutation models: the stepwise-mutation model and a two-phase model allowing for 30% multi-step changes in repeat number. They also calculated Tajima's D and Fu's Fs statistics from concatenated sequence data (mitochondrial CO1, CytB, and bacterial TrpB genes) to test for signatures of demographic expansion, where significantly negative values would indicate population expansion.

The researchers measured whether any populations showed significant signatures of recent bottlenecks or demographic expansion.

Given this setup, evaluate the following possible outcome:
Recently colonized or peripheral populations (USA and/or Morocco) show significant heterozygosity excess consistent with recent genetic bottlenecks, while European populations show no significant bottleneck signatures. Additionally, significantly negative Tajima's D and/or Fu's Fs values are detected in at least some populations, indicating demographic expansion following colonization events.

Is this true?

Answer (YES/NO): NO